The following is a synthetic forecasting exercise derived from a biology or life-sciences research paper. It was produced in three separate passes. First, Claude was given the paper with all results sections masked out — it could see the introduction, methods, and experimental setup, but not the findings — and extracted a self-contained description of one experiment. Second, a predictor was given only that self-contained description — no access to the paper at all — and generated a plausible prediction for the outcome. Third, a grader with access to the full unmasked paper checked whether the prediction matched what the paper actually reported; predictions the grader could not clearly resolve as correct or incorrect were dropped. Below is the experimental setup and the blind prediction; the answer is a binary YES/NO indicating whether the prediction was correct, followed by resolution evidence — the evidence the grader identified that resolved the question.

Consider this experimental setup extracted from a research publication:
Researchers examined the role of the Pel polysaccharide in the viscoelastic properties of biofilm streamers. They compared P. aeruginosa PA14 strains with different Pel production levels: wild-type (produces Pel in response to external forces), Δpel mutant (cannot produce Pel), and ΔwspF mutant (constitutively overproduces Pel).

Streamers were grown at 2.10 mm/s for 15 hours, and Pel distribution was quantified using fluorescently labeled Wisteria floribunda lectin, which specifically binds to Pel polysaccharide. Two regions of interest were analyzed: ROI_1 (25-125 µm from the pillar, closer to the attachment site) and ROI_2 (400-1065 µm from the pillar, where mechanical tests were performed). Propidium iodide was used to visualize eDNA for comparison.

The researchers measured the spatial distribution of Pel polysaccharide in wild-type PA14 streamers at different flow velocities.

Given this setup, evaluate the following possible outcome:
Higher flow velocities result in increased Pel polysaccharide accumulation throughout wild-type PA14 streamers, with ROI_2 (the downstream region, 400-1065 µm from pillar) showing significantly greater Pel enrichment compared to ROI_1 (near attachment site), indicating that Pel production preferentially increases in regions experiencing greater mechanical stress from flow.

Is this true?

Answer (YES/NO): NO